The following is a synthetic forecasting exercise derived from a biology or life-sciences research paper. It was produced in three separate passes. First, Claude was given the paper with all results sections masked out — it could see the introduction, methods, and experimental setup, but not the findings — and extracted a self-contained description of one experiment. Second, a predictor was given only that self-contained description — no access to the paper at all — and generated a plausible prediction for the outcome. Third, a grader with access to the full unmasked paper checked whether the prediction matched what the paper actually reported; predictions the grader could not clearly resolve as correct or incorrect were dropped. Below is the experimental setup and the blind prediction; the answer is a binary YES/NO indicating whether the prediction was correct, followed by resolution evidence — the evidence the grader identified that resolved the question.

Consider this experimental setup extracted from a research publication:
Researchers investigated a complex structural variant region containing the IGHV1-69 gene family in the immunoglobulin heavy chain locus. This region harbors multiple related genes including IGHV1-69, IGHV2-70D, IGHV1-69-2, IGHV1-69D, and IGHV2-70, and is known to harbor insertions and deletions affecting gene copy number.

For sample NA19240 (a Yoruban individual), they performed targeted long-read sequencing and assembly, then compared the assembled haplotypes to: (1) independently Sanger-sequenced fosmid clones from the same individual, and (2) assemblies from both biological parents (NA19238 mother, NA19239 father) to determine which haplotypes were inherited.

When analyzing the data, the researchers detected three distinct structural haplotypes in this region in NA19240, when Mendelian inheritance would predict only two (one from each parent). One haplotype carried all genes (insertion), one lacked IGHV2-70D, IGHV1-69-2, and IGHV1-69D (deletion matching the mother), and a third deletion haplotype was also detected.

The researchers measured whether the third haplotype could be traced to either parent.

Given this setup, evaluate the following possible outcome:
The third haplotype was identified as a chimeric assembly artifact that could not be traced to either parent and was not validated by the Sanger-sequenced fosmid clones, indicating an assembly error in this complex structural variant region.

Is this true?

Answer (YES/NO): NO